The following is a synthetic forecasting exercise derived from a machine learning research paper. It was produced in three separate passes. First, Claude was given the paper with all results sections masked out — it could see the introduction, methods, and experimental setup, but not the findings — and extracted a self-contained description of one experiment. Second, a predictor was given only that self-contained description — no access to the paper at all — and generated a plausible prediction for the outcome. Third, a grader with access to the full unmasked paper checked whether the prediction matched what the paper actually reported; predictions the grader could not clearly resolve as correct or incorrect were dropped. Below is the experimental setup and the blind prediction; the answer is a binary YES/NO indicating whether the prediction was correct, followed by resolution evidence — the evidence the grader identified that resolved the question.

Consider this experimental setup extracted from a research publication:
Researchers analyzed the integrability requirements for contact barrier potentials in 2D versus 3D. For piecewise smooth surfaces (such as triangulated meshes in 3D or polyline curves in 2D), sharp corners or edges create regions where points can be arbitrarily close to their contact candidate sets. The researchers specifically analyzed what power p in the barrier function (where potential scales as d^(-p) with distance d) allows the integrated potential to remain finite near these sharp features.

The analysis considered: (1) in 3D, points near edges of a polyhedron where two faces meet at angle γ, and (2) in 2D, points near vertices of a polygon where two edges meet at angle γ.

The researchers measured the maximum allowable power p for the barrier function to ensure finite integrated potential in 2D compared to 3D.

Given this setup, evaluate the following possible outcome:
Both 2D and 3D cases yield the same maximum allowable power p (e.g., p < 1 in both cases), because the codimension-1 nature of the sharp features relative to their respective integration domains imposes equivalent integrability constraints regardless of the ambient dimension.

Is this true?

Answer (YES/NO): NO